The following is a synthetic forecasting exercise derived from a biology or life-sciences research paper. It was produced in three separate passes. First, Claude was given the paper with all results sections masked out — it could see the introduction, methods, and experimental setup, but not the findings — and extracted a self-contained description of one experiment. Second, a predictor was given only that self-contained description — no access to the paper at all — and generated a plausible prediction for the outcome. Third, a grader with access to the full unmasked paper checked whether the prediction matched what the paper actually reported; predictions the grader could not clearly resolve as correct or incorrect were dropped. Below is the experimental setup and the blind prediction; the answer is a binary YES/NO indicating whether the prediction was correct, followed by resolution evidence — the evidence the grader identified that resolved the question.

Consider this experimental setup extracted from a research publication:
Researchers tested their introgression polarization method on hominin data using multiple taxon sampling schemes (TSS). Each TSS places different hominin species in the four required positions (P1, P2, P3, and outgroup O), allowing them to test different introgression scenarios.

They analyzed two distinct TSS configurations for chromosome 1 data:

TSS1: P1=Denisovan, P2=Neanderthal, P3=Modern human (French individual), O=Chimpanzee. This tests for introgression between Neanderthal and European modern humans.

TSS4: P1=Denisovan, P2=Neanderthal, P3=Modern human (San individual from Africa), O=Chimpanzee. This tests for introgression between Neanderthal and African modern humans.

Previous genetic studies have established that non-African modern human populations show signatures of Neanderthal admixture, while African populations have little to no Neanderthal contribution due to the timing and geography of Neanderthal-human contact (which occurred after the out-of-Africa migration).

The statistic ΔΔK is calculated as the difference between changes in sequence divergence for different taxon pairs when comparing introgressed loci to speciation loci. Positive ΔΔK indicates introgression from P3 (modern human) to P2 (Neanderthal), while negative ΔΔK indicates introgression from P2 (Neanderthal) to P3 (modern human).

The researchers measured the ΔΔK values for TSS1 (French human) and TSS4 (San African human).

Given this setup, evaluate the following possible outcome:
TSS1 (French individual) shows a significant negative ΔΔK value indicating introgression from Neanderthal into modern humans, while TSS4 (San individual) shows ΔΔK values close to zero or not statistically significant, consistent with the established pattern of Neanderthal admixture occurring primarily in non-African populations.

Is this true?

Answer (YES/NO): NO